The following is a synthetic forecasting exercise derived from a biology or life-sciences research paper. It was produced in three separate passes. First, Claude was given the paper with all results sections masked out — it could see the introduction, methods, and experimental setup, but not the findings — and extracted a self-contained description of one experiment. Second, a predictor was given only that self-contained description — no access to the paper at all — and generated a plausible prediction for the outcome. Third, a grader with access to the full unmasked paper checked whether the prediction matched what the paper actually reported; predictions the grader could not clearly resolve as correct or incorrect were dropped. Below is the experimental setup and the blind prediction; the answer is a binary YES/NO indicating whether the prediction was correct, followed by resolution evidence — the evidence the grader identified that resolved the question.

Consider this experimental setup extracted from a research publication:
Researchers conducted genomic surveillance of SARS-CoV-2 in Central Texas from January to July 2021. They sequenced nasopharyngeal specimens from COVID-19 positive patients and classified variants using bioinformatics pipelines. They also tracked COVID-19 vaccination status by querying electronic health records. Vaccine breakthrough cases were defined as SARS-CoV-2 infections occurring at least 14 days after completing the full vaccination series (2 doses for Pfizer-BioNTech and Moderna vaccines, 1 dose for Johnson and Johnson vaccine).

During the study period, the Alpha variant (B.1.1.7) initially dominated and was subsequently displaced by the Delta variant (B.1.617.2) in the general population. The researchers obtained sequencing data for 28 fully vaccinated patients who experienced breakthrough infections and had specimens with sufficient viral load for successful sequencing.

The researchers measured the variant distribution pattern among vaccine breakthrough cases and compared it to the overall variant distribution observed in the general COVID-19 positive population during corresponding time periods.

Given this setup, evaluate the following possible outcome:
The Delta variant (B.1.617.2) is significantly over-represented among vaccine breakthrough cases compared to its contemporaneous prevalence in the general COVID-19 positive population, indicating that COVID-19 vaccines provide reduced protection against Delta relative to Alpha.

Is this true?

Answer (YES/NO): NO